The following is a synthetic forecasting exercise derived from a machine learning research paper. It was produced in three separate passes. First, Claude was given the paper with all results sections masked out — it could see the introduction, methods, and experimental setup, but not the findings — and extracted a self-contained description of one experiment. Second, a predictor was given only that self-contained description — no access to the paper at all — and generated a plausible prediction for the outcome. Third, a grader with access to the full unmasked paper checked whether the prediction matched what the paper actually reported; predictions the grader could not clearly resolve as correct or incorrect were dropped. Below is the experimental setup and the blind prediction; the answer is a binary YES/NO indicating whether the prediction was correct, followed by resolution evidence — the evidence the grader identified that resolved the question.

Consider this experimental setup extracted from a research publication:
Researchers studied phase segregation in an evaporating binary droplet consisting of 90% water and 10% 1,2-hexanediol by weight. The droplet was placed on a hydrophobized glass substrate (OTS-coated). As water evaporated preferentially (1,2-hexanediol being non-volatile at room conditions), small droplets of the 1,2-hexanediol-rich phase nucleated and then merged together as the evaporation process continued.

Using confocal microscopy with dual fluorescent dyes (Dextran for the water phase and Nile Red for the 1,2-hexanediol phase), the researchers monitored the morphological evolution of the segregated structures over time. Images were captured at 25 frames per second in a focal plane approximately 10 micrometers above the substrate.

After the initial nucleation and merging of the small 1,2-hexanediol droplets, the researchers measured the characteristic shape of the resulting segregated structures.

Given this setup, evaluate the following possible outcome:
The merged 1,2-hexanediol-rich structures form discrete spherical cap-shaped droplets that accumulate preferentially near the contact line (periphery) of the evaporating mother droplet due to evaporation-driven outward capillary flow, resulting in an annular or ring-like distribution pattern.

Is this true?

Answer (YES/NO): NO